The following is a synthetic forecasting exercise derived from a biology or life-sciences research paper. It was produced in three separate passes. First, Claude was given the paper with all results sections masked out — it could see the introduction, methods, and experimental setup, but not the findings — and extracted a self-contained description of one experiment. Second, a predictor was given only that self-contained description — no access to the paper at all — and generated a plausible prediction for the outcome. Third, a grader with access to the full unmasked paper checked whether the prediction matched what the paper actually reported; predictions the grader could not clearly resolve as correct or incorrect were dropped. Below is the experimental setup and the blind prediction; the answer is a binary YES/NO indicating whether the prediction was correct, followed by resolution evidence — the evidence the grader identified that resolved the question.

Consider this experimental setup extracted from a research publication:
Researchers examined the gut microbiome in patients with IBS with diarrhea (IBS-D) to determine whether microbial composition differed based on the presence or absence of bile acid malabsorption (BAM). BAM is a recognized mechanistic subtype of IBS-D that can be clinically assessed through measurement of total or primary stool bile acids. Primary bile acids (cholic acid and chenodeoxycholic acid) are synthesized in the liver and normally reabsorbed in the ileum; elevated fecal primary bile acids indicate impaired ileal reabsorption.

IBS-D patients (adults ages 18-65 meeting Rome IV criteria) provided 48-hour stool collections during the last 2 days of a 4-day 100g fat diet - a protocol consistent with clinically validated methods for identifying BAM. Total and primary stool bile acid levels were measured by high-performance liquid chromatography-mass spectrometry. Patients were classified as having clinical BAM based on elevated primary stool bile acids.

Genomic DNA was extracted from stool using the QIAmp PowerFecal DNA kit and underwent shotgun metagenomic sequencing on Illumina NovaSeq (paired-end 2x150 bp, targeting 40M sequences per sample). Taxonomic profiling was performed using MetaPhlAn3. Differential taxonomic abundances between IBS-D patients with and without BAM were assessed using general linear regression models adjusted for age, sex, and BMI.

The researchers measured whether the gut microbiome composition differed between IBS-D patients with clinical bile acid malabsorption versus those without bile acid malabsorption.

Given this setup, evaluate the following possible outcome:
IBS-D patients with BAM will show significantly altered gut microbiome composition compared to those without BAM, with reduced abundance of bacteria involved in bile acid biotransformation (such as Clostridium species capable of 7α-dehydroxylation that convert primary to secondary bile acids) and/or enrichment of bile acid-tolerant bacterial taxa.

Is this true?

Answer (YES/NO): NO